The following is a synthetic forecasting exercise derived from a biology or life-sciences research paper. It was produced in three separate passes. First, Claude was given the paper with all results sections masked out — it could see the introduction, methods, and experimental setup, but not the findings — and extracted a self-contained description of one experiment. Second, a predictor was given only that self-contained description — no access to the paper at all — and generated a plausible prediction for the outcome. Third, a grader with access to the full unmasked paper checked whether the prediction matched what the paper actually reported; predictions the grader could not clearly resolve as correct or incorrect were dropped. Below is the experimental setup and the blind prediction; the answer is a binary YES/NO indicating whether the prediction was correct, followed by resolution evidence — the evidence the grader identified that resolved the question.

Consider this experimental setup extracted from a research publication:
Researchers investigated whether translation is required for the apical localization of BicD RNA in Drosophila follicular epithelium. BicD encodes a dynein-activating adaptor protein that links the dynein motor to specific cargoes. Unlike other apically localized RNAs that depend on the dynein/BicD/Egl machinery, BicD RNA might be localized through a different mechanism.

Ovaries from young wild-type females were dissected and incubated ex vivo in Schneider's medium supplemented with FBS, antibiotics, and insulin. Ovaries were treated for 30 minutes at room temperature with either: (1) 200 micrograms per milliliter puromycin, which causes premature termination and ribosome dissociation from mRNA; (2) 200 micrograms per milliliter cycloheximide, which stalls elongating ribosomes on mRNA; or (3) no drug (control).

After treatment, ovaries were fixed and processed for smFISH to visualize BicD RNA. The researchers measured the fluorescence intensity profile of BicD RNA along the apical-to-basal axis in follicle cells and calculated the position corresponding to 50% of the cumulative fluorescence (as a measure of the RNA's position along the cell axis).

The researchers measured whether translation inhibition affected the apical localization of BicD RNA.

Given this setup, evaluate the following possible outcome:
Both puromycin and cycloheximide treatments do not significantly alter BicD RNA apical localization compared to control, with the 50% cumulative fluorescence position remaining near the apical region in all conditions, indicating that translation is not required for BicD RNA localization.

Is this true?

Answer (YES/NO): NO